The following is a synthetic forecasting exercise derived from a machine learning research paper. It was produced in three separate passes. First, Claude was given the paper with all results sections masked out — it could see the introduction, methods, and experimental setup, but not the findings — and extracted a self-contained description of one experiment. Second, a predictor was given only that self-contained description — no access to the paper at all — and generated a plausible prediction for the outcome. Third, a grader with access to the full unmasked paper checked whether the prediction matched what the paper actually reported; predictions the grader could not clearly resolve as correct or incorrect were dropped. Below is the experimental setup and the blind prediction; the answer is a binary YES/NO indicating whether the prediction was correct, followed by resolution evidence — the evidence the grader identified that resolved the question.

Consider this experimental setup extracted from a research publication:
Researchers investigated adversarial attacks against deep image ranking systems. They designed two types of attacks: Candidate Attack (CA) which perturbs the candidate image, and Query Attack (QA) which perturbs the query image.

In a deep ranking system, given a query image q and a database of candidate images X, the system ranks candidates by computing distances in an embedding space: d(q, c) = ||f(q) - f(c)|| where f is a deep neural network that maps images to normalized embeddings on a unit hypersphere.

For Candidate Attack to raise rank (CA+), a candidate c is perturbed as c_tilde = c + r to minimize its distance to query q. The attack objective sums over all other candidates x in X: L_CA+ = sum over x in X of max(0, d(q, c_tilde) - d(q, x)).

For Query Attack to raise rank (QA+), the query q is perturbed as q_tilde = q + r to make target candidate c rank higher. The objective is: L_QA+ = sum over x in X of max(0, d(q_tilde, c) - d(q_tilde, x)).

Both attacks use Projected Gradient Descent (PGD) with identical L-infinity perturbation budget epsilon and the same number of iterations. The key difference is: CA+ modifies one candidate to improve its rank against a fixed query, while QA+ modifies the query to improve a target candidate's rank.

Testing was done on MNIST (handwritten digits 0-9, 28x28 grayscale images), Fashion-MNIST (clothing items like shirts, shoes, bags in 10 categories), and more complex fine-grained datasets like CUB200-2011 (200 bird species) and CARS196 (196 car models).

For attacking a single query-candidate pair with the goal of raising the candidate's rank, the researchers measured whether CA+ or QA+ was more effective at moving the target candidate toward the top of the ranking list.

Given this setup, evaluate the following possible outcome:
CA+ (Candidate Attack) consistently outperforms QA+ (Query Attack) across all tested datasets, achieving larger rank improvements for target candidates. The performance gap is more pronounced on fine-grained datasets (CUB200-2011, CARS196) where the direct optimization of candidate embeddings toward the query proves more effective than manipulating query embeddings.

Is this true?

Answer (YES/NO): YES